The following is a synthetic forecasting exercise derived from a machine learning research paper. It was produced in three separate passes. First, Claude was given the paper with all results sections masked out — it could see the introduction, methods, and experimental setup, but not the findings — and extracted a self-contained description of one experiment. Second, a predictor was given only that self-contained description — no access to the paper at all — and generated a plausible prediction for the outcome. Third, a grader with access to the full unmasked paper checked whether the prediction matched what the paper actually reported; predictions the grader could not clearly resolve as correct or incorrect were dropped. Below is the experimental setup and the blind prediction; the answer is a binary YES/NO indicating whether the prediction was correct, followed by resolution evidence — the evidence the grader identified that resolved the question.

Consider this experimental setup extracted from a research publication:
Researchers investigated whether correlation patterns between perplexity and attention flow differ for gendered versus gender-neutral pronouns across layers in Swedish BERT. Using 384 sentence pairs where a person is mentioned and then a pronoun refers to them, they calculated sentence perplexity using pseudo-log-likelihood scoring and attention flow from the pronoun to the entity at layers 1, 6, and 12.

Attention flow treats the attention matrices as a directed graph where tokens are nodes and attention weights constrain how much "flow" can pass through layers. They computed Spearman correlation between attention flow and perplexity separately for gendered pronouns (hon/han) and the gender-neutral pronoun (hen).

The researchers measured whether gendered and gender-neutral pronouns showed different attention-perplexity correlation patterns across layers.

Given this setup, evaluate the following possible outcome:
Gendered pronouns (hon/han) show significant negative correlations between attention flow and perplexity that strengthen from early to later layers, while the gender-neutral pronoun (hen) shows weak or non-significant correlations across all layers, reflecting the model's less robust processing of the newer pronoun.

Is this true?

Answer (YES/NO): NO